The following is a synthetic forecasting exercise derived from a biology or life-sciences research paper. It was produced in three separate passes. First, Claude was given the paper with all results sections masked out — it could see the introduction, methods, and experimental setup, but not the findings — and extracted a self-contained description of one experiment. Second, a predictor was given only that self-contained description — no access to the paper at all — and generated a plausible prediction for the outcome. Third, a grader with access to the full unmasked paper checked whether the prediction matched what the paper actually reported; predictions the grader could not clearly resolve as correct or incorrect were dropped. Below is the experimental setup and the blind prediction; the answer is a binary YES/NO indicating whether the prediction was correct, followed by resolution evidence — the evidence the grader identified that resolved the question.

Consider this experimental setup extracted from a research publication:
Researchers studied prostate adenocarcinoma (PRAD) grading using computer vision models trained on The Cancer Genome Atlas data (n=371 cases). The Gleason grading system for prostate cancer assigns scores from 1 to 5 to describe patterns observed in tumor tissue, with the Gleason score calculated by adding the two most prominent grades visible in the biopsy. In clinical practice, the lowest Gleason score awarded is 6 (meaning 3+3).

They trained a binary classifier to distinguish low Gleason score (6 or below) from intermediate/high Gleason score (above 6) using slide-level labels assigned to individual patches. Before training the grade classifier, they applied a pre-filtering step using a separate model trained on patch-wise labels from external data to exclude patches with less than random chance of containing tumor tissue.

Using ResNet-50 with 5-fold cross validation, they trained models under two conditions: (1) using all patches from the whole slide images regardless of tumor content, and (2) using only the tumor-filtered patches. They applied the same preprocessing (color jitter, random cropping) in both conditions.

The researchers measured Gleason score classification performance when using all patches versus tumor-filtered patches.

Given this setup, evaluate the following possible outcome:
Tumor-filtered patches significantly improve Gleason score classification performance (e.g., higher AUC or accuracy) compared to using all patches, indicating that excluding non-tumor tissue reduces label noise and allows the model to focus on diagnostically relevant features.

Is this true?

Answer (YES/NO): YES